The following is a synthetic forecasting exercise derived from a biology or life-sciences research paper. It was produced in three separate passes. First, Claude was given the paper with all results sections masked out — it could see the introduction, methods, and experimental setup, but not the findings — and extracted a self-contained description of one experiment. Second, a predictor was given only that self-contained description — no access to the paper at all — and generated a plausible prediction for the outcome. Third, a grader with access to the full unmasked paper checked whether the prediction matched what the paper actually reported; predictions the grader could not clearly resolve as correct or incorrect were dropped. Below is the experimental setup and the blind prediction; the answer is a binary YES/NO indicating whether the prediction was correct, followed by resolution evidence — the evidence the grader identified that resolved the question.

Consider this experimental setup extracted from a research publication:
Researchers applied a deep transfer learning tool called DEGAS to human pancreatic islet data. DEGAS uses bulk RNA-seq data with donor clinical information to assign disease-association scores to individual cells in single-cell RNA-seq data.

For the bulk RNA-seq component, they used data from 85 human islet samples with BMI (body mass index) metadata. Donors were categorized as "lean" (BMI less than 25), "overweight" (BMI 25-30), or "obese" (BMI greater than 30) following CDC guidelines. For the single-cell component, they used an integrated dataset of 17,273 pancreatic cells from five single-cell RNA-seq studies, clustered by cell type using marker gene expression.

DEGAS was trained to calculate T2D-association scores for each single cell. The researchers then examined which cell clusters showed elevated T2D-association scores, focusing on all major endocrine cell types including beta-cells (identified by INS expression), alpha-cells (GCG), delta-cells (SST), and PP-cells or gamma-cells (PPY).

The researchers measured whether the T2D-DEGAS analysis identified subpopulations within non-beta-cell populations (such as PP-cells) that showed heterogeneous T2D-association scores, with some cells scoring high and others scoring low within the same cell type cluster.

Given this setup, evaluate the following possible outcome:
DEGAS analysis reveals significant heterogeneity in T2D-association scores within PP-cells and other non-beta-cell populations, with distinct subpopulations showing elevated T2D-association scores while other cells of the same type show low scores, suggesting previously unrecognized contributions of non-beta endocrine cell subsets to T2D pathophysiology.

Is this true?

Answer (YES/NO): NO